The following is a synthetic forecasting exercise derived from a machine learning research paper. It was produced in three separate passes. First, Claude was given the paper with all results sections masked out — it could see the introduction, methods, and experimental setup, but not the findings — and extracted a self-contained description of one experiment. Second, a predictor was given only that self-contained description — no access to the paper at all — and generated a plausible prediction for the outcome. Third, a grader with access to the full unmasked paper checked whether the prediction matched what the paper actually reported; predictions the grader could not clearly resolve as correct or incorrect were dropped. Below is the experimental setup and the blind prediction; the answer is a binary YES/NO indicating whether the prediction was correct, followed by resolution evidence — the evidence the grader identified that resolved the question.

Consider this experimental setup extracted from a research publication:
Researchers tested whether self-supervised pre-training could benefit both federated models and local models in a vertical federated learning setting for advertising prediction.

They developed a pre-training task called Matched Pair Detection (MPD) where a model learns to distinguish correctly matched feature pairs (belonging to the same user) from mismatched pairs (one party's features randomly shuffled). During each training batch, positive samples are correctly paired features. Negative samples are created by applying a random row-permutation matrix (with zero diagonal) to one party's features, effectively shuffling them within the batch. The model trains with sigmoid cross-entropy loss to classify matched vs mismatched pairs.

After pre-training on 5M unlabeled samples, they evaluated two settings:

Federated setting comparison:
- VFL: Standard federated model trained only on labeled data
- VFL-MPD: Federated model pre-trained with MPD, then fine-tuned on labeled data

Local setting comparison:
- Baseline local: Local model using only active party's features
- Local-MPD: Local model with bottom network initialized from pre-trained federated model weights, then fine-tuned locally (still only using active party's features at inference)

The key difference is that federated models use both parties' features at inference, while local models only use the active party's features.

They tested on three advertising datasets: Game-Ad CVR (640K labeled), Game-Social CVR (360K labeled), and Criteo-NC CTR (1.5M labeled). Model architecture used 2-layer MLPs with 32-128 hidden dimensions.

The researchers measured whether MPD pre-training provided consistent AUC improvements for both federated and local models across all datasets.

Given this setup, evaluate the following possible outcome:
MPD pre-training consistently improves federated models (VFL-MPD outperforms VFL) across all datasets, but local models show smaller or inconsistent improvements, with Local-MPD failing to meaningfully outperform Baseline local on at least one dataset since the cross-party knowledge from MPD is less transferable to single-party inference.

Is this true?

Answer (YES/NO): YES